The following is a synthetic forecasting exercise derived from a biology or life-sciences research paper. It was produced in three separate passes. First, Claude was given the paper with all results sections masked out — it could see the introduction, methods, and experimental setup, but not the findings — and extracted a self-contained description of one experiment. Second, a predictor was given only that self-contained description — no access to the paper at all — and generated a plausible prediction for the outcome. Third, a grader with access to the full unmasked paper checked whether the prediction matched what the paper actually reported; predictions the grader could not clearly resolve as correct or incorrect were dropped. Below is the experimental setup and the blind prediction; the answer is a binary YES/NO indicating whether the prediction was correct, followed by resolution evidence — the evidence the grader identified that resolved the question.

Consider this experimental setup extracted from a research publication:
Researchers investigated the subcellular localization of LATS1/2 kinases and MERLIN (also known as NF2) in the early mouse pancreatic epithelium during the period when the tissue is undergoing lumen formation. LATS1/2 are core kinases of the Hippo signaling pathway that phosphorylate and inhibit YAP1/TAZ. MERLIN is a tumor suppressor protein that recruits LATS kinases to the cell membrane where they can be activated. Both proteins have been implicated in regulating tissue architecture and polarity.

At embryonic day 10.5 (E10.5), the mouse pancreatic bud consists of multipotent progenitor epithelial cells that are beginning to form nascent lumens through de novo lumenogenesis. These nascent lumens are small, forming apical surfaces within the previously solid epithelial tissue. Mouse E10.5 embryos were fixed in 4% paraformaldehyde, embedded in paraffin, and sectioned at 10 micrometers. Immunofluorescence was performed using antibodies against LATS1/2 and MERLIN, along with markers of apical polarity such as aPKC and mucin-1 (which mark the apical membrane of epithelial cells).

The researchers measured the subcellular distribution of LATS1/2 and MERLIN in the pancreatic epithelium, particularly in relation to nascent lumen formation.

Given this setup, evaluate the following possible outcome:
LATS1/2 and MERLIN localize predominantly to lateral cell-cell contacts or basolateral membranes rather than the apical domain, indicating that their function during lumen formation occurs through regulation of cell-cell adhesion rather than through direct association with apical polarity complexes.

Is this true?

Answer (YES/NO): NO